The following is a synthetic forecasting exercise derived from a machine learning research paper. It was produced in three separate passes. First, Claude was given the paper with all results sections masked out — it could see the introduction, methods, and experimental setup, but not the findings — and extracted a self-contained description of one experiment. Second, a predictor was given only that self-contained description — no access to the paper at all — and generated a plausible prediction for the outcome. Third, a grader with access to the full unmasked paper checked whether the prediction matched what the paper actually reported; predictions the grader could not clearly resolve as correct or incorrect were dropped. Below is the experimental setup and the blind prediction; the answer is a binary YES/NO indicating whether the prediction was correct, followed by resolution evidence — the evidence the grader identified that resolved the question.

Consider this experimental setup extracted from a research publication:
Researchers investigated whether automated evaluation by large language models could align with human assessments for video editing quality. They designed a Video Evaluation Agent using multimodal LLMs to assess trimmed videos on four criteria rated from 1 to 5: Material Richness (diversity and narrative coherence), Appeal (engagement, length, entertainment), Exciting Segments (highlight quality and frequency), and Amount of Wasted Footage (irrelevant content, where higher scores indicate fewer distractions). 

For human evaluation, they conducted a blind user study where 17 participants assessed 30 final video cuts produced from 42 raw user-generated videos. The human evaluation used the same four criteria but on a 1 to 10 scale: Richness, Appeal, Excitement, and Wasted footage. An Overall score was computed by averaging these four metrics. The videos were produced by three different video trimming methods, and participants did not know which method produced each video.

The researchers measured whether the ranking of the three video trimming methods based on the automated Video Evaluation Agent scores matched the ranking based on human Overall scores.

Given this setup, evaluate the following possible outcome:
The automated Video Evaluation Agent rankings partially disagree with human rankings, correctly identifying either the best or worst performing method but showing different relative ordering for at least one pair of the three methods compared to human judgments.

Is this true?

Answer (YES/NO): NO